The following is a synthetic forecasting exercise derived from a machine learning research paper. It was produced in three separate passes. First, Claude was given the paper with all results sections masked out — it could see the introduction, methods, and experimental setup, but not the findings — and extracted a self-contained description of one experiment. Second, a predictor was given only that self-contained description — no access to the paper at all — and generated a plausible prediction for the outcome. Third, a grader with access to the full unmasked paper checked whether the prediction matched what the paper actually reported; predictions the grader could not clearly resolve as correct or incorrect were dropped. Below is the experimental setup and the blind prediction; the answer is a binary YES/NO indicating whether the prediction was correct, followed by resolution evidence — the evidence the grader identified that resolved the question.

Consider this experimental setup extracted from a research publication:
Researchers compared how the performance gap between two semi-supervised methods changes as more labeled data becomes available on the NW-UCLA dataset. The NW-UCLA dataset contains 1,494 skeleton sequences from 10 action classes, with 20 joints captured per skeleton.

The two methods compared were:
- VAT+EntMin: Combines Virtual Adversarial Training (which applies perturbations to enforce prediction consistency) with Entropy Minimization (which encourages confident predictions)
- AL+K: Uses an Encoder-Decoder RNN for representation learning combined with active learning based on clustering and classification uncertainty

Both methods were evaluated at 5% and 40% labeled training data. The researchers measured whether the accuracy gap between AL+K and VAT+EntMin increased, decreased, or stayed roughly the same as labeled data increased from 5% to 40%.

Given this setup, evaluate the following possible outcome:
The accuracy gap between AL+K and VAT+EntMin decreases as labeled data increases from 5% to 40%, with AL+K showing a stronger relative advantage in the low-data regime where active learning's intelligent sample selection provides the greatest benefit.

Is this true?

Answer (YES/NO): YES